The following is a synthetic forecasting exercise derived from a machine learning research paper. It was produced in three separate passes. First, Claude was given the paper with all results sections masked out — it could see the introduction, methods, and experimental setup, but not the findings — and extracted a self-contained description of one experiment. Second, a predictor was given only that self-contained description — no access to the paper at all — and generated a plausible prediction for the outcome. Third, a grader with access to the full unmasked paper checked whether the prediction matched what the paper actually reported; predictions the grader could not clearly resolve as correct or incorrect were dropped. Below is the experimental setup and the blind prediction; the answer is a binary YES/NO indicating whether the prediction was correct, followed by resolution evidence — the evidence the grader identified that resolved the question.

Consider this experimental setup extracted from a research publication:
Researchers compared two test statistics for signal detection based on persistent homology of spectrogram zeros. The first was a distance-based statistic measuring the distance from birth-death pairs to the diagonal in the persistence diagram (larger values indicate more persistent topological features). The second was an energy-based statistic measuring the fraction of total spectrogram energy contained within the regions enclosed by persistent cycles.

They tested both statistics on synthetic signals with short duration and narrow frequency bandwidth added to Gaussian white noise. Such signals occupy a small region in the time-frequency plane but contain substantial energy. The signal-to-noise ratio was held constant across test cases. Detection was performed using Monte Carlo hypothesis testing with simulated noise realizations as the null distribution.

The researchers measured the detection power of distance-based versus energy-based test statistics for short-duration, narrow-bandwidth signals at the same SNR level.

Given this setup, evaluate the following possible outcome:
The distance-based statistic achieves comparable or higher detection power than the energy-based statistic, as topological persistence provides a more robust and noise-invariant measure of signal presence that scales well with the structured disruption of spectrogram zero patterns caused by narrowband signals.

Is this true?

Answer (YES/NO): NO